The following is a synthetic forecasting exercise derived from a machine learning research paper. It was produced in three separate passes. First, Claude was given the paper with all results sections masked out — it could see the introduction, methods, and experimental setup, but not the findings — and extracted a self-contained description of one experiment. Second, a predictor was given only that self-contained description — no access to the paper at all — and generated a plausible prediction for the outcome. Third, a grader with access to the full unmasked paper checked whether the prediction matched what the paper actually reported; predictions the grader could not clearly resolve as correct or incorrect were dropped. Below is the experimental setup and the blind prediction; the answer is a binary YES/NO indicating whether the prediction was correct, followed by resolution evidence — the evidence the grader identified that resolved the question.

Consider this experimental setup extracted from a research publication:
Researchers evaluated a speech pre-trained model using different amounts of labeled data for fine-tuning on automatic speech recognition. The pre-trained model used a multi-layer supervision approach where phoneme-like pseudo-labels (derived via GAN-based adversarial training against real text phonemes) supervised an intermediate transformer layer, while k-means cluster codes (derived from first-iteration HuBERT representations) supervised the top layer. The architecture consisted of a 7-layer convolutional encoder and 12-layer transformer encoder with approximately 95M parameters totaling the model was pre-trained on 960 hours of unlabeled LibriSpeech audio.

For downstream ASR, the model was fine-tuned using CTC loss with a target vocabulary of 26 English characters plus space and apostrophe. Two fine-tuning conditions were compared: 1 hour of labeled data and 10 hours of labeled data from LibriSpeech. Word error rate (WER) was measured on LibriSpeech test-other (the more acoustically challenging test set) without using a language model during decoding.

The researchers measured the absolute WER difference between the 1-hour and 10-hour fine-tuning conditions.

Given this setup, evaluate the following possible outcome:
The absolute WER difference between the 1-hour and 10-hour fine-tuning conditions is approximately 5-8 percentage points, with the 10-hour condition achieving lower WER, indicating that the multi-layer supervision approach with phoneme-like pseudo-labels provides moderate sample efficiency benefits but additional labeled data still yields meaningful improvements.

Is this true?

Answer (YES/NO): NO